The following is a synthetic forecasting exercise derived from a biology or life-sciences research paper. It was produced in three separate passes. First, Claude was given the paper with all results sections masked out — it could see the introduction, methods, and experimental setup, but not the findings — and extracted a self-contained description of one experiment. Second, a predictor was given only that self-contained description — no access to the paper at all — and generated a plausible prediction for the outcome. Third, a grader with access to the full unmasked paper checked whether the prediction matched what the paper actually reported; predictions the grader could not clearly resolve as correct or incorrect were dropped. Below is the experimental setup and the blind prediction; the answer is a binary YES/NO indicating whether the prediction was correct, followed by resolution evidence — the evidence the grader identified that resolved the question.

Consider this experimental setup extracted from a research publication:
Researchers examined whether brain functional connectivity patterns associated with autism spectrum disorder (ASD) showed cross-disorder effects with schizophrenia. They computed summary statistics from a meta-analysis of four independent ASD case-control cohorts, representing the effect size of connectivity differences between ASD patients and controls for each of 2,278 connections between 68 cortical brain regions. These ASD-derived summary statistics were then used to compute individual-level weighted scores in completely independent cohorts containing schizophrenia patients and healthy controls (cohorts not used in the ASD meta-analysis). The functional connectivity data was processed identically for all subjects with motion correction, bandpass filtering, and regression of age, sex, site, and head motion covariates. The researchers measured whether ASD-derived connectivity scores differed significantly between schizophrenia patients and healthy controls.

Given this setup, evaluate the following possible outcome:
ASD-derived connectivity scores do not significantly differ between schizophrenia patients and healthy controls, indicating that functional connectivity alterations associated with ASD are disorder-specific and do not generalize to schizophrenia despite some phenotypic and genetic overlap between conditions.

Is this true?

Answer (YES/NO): YES